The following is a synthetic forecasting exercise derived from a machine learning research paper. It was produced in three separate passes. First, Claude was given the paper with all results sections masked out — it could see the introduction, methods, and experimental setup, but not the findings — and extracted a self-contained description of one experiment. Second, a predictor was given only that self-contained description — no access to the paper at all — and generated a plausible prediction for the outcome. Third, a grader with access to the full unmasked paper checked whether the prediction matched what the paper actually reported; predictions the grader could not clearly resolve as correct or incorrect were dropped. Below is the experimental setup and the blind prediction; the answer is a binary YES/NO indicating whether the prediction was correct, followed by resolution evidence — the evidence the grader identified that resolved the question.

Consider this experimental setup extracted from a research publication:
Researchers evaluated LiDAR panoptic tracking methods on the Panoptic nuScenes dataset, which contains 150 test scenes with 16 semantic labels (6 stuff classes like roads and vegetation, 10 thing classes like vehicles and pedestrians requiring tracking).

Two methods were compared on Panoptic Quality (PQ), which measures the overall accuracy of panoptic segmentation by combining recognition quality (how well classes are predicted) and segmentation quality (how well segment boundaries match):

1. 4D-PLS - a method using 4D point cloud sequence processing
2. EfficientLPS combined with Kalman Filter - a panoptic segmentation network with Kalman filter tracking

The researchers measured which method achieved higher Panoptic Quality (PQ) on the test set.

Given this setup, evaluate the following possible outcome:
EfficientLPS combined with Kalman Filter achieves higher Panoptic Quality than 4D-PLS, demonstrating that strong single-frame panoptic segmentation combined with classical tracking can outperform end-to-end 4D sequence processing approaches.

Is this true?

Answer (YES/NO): YES